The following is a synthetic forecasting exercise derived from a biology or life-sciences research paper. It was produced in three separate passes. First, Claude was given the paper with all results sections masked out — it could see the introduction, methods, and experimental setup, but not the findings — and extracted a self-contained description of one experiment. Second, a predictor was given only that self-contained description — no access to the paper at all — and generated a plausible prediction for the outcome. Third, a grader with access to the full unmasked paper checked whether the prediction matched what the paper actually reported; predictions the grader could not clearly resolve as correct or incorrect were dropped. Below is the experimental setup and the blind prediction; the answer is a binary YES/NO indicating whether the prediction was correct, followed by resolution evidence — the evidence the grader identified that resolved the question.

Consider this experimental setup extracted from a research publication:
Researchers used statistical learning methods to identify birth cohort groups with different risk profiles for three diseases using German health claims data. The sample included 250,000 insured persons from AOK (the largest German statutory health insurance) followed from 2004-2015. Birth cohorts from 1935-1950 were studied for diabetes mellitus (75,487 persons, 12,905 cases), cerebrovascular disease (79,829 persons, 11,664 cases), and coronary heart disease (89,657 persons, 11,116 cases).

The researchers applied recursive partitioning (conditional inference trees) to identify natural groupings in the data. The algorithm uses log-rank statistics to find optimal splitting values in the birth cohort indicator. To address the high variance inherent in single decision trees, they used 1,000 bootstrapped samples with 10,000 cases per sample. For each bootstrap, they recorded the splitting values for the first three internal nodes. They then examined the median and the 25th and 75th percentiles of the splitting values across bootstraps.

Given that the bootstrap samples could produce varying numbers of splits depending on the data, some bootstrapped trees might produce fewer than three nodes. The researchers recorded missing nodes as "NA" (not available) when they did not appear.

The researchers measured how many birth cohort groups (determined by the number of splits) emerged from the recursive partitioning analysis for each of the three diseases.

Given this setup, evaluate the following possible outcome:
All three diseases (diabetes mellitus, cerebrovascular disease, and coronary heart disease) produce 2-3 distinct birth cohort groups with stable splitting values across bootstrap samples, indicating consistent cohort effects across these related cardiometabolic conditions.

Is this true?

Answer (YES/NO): NO